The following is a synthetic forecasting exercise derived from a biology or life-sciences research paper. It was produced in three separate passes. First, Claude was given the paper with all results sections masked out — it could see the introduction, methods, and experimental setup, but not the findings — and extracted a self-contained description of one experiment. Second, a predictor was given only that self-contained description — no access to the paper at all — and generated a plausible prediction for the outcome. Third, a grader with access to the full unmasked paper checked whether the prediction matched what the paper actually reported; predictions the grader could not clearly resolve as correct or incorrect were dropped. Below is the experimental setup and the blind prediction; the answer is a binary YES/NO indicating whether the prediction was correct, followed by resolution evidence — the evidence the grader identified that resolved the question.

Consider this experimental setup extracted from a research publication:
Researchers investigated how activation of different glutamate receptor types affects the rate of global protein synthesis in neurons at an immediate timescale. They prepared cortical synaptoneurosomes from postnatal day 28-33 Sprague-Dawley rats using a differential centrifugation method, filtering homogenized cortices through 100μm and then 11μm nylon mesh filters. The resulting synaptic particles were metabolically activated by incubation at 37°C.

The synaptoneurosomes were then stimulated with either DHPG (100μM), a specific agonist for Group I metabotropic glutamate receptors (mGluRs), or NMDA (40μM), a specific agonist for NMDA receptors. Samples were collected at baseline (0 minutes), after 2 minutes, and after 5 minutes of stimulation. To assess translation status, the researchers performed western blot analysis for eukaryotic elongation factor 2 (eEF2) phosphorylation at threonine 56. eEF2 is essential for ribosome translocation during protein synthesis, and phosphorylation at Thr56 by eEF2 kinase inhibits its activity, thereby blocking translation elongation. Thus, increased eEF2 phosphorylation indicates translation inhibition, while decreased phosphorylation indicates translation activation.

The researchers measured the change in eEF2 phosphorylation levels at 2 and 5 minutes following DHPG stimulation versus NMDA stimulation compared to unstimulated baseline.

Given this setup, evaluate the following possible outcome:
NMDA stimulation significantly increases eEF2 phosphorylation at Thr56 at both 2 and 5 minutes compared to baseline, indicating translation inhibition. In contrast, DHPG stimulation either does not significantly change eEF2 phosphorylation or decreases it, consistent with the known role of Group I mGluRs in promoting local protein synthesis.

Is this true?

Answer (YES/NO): YES